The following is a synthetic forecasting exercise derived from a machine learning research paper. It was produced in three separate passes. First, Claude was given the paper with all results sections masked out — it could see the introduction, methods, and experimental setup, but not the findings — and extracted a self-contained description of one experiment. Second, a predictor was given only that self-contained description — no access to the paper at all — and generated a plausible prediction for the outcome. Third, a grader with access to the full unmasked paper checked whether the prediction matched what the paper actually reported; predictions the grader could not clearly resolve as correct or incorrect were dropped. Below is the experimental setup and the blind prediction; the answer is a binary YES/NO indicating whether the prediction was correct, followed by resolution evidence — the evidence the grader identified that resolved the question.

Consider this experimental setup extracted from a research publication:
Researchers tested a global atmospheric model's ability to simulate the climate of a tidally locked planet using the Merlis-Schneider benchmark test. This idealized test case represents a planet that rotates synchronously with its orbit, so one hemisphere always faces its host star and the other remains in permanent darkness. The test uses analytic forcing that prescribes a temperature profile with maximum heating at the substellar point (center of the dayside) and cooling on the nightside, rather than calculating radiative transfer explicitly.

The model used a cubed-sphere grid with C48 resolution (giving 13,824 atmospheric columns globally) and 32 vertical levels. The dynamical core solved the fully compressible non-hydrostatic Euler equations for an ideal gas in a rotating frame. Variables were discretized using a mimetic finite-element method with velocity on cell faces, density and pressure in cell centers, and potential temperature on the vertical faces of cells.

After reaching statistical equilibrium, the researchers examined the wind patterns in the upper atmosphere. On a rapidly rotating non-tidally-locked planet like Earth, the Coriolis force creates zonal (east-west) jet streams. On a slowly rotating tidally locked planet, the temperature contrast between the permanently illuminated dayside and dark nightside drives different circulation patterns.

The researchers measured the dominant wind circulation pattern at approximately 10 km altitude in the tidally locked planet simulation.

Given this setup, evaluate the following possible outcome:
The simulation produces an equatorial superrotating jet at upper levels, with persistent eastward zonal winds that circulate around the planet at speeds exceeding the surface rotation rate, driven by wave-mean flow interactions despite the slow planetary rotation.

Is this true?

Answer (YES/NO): NO